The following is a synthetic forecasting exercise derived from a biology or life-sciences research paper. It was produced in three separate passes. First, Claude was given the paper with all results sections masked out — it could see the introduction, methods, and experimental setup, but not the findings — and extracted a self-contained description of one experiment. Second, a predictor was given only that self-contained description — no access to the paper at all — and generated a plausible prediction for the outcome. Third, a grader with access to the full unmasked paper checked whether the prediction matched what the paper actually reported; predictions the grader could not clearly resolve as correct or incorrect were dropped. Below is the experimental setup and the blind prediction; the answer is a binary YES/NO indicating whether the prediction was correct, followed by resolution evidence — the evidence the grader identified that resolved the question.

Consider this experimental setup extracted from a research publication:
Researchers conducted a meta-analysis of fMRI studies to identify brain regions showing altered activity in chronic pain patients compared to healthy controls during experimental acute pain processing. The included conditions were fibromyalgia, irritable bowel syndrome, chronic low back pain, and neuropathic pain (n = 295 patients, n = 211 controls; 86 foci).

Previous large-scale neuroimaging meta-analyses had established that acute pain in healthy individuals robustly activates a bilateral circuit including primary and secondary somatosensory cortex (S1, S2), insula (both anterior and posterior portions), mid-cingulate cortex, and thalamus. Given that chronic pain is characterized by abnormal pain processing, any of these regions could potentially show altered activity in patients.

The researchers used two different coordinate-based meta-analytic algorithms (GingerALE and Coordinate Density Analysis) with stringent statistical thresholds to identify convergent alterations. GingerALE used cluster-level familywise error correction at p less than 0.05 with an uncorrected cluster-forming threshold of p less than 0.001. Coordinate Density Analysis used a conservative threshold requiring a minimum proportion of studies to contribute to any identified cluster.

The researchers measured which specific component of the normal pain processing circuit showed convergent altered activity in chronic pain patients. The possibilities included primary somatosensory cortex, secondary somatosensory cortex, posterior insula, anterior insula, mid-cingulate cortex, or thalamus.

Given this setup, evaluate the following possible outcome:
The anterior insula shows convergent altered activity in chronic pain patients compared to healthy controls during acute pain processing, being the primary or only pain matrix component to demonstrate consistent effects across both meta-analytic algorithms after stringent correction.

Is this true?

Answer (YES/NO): YES